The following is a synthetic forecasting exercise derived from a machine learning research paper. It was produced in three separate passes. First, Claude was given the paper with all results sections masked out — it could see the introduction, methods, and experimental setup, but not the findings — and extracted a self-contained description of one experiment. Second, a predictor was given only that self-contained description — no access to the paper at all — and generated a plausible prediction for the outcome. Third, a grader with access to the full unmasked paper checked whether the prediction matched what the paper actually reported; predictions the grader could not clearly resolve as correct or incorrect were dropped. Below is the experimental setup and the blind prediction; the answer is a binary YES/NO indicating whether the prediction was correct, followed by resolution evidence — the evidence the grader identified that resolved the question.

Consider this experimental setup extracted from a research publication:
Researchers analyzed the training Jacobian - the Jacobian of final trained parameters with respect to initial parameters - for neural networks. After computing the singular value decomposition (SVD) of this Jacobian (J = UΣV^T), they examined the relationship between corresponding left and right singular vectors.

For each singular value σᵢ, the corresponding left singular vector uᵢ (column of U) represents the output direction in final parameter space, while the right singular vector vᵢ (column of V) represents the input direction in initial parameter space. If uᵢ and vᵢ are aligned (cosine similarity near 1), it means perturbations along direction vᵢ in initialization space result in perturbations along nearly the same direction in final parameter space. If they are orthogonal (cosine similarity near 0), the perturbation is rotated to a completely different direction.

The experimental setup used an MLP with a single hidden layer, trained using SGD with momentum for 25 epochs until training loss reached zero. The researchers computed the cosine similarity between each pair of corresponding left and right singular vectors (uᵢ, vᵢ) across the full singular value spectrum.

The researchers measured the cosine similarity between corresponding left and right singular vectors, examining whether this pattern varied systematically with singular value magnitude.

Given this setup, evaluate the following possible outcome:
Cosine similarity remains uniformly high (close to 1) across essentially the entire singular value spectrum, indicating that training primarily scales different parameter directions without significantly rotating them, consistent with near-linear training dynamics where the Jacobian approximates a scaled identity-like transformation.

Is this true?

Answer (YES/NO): NO